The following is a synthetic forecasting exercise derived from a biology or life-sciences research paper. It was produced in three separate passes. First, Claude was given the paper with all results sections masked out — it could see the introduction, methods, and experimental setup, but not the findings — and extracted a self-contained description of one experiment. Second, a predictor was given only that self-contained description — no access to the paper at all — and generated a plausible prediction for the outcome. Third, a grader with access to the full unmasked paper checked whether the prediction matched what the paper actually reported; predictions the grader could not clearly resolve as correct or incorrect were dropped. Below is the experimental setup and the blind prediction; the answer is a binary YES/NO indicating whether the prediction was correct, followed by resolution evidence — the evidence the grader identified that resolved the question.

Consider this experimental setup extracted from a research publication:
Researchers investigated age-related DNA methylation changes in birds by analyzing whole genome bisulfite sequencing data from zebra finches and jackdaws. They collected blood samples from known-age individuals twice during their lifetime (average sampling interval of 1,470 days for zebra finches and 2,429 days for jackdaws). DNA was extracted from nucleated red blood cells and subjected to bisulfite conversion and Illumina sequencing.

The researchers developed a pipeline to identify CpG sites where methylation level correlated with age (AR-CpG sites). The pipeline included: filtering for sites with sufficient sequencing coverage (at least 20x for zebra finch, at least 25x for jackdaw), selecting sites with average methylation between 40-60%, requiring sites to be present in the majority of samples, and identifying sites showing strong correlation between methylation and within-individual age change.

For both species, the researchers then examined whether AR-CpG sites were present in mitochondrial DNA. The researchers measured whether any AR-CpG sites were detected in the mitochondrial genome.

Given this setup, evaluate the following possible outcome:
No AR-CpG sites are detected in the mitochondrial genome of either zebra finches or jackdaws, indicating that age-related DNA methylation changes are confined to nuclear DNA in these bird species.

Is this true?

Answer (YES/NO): YES